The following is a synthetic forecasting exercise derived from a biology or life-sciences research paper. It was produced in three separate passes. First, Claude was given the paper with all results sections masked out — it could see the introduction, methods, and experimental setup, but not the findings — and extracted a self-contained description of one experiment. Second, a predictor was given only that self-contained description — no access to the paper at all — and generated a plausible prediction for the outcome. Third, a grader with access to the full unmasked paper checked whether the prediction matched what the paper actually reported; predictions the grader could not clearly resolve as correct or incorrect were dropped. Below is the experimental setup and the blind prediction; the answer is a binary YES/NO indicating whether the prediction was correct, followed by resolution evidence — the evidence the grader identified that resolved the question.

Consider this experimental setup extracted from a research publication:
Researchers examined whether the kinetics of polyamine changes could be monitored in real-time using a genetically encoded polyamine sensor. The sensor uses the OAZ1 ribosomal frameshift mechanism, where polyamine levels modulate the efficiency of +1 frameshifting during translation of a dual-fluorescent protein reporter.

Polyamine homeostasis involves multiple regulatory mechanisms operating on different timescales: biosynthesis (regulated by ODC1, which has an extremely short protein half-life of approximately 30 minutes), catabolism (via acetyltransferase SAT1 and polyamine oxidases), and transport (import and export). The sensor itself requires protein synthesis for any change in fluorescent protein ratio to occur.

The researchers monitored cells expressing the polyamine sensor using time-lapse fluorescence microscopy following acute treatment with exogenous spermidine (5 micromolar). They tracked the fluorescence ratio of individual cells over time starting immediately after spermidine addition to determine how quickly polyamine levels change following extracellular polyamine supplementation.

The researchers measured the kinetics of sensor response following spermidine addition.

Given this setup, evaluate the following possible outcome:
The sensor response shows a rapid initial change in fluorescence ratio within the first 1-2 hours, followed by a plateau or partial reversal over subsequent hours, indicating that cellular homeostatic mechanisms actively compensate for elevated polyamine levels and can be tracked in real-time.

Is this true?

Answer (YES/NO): NO